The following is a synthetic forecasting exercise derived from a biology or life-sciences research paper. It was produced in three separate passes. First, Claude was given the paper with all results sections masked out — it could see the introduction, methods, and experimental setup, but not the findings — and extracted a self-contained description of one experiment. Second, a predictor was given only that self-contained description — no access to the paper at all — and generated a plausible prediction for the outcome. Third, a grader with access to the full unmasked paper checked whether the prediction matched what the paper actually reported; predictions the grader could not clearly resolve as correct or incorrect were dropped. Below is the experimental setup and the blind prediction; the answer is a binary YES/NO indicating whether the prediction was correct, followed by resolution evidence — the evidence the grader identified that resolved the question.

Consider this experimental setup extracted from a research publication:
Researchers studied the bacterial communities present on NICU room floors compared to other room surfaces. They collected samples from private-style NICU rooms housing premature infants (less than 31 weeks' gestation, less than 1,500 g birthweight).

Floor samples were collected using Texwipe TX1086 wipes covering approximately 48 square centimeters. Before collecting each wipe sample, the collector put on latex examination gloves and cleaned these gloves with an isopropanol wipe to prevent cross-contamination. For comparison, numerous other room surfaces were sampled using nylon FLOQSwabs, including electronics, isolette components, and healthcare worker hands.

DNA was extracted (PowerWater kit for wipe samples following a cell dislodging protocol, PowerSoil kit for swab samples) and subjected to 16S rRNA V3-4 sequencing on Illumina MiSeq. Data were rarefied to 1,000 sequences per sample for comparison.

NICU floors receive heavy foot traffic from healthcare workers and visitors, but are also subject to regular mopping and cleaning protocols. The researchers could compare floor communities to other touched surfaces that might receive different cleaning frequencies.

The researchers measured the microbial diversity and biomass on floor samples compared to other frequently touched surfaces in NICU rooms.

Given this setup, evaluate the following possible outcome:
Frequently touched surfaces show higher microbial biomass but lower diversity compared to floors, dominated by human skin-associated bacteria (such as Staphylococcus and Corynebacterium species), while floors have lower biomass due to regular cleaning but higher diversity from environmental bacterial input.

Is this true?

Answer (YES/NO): NO